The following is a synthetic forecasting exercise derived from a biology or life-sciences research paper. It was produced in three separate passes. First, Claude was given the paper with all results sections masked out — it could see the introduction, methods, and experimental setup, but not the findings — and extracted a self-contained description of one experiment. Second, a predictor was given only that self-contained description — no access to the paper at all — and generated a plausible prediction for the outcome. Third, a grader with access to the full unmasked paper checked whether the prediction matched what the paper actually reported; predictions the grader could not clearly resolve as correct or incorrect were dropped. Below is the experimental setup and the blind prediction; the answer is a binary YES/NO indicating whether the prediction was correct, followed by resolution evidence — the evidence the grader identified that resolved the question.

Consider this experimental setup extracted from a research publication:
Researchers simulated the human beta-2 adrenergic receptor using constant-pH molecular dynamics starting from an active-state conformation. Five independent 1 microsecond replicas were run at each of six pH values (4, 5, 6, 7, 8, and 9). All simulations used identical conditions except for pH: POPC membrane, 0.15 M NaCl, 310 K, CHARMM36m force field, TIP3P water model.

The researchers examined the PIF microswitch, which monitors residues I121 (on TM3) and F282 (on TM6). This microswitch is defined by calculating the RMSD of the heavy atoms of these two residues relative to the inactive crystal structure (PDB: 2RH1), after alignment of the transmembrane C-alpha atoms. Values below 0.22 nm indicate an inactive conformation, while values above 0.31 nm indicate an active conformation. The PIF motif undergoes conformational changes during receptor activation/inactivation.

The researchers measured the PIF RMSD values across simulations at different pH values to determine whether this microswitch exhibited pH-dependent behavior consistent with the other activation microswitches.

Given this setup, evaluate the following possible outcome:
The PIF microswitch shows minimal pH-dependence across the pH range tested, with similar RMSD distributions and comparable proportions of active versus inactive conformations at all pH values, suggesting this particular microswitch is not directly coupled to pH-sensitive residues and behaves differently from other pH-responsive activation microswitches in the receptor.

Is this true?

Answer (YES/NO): NO